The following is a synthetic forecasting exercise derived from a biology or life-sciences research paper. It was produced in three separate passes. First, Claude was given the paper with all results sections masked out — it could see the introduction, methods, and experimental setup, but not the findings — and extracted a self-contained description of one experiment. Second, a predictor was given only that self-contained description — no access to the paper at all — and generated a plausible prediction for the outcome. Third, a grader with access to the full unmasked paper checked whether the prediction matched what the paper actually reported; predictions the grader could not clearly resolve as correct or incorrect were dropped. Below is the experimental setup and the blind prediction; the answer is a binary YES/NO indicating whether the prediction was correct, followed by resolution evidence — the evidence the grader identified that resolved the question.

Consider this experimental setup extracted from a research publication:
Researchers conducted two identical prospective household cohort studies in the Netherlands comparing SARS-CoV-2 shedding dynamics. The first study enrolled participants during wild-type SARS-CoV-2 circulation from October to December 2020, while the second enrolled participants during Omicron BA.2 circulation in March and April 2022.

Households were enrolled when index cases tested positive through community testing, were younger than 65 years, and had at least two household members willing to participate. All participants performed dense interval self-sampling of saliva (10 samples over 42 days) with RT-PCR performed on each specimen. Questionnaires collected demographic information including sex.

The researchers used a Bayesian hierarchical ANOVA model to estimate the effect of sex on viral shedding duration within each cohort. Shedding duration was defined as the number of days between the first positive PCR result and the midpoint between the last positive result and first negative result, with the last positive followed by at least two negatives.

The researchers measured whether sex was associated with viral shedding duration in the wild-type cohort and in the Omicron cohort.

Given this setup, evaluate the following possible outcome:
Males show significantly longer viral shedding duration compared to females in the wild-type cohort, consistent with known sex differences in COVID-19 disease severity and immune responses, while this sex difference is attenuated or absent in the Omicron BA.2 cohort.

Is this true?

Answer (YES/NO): YES